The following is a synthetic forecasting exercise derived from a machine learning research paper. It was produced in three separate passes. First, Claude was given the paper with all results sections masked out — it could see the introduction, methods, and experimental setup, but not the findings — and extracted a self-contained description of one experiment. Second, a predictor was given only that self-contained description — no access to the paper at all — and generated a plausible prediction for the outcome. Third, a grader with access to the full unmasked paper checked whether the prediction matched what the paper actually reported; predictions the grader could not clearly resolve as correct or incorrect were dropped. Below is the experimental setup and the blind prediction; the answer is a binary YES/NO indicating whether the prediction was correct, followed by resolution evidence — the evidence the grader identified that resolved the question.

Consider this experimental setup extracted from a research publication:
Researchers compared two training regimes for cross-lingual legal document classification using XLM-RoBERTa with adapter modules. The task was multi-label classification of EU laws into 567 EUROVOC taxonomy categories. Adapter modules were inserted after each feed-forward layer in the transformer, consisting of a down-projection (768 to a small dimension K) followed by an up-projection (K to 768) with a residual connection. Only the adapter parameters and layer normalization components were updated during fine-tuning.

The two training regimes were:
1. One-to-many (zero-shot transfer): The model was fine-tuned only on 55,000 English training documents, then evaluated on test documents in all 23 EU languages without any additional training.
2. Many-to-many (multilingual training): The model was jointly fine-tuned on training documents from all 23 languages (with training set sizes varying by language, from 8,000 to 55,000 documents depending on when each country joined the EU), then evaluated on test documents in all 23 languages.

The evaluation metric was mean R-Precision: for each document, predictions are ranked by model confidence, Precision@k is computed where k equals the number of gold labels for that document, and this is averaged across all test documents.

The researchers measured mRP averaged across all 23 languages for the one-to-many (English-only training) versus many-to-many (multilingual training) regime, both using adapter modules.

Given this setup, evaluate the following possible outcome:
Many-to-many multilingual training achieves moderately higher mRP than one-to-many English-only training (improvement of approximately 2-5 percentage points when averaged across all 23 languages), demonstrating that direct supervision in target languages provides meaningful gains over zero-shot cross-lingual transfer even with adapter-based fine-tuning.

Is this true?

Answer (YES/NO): NO